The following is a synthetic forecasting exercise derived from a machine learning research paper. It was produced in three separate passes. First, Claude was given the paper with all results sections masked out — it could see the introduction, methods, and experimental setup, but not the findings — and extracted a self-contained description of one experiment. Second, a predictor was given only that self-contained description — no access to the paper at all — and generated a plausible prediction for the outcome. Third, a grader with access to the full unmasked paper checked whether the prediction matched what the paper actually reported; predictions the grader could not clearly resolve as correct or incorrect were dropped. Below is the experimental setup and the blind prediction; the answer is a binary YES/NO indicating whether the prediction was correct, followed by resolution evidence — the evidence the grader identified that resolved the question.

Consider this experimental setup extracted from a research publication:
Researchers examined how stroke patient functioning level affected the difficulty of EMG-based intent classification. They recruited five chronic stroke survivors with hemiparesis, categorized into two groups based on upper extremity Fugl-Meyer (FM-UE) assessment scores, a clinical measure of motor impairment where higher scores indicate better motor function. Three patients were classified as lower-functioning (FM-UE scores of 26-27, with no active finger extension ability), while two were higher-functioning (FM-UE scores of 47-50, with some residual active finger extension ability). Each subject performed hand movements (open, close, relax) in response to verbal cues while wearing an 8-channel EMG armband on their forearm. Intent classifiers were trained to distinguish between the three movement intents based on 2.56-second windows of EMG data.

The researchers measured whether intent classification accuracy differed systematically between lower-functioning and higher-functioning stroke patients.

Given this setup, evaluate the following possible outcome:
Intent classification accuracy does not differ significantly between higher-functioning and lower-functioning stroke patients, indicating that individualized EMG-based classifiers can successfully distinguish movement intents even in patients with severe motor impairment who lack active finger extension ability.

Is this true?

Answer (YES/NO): NO